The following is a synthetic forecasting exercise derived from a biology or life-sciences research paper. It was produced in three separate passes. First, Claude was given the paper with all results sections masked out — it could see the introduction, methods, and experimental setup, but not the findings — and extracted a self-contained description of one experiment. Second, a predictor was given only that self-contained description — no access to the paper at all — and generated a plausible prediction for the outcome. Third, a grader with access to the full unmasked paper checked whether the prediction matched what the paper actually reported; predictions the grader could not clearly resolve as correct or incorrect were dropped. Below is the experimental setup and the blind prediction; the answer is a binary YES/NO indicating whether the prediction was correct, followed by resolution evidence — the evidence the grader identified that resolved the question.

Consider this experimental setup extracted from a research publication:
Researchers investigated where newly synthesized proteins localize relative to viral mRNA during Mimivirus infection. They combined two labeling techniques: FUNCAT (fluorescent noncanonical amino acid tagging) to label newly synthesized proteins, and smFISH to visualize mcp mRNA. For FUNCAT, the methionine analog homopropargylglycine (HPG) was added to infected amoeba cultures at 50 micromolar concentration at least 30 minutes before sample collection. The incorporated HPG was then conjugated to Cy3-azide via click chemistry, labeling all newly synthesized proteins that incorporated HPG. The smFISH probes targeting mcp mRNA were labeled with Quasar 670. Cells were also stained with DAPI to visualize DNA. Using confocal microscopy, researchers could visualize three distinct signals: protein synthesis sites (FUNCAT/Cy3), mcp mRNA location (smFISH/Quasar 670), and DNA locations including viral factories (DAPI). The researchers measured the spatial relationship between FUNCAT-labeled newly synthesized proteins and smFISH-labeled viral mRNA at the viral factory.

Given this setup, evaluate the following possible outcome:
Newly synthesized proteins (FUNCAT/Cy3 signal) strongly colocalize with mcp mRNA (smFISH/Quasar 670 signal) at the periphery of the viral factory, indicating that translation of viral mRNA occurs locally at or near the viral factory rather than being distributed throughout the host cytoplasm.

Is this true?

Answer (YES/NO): YES